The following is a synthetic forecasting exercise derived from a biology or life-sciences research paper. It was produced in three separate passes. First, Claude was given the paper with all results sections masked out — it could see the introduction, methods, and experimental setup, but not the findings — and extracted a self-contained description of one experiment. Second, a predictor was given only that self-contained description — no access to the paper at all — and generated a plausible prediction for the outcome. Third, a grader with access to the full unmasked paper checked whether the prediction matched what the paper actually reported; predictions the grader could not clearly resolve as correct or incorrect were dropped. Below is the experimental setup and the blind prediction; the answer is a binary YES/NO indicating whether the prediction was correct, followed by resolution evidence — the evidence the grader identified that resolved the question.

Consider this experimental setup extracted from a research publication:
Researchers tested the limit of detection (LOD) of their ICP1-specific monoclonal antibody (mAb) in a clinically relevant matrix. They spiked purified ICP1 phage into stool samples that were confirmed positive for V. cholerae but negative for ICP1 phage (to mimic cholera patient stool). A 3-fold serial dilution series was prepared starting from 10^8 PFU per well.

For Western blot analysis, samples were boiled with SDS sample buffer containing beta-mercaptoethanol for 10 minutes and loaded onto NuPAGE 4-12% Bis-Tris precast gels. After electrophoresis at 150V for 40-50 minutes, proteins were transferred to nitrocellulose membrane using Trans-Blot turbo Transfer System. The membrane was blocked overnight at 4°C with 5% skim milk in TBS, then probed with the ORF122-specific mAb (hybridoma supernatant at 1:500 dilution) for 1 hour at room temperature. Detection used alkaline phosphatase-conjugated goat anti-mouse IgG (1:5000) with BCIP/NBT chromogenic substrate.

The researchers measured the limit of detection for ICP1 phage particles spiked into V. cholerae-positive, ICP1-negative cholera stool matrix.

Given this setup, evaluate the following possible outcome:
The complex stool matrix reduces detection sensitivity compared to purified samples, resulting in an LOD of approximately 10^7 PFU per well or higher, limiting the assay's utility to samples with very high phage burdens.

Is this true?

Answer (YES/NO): NO